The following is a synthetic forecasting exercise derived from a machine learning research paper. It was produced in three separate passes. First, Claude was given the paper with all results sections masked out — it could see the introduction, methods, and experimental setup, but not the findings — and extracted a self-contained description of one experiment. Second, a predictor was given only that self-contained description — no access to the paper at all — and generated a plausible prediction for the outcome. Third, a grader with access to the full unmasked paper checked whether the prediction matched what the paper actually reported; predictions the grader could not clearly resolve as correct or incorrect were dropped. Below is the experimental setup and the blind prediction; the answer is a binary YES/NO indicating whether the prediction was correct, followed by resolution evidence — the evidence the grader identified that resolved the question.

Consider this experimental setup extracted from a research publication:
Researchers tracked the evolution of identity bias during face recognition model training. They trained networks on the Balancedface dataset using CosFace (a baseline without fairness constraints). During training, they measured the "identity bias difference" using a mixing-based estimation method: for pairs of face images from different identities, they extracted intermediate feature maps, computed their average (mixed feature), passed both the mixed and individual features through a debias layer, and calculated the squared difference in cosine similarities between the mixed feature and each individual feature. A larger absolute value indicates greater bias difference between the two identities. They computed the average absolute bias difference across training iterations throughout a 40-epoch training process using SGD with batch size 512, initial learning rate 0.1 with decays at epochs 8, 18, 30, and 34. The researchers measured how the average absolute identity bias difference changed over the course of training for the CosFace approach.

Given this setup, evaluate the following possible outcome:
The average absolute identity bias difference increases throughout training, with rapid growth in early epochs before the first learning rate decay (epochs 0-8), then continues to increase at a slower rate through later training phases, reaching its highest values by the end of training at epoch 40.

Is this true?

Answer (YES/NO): NO